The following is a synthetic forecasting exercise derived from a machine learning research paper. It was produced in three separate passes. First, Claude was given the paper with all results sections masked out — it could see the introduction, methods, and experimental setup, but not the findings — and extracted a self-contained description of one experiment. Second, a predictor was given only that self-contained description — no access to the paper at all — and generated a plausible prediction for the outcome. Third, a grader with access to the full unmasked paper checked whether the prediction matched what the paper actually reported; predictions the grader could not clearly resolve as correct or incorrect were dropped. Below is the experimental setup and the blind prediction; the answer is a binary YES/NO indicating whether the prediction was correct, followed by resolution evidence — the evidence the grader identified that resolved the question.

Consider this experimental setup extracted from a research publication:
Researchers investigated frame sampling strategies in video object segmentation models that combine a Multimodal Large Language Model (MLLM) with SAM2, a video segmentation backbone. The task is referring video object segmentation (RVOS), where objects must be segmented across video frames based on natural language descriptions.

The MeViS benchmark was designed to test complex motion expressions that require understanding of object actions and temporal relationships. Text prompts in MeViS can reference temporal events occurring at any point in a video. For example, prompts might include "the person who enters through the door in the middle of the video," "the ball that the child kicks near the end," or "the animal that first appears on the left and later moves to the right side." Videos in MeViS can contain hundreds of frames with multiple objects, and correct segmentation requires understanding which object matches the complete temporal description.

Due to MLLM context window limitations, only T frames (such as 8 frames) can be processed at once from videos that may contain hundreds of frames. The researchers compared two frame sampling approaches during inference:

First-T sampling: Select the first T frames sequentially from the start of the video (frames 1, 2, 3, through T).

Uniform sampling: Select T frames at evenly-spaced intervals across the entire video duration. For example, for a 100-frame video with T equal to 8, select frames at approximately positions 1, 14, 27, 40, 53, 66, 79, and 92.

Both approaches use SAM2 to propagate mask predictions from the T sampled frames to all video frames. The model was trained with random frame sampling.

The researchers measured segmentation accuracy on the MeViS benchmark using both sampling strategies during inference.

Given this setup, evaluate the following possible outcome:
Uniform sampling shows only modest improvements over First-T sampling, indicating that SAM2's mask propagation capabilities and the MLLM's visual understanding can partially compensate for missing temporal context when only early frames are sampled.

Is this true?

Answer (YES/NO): NO